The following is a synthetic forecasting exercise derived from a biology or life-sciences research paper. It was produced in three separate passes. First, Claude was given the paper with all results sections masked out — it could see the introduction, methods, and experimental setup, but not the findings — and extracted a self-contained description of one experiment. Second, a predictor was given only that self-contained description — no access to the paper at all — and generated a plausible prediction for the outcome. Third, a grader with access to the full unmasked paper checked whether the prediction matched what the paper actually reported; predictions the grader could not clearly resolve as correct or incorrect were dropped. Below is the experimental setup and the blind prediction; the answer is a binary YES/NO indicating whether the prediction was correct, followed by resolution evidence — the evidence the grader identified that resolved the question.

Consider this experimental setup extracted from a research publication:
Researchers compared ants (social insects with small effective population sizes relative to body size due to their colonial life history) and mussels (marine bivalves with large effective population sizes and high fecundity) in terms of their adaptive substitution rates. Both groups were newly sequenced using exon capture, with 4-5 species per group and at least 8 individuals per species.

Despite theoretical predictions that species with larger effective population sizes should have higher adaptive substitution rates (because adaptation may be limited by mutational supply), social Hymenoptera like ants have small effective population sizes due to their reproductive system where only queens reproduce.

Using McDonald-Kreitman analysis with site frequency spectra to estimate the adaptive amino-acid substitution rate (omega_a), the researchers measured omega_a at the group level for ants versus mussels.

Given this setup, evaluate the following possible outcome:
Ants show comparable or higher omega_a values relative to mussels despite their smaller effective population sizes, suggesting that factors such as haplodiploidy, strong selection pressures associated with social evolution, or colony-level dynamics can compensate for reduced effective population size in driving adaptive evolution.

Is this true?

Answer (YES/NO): YES